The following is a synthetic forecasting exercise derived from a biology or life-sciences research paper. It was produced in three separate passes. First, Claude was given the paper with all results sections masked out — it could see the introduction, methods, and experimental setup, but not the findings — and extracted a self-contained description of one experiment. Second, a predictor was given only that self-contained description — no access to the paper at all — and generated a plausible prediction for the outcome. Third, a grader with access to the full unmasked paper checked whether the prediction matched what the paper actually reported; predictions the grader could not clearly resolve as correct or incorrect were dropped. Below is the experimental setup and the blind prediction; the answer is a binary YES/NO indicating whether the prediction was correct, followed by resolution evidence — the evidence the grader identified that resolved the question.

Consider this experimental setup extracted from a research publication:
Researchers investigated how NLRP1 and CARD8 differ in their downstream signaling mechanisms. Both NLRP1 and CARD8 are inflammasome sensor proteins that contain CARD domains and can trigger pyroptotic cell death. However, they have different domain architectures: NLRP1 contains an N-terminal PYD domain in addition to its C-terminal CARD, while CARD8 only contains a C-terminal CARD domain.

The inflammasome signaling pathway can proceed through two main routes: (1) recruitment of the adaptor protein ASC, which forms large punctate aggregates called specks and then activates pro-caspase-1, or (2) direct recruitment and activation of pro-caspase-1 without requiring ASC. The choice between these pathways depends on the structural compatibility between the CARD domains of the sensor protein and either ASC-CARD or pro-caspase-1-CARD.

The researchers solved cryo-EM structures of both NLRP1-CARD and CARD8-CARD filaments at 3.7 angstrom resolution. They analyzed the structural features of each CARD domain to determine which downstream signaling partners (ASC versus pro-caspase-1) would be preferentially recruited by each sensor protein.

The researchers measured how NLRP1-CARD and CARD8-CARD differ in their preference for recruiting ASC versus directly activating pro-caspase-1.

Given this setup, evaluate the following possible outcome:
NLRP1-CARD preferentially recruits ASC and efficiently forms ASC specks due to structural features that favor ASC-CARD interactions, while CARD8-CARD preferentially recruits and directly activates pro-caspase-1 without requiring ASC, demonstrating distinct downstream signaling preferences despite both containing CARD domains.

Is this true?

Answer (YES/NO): YES